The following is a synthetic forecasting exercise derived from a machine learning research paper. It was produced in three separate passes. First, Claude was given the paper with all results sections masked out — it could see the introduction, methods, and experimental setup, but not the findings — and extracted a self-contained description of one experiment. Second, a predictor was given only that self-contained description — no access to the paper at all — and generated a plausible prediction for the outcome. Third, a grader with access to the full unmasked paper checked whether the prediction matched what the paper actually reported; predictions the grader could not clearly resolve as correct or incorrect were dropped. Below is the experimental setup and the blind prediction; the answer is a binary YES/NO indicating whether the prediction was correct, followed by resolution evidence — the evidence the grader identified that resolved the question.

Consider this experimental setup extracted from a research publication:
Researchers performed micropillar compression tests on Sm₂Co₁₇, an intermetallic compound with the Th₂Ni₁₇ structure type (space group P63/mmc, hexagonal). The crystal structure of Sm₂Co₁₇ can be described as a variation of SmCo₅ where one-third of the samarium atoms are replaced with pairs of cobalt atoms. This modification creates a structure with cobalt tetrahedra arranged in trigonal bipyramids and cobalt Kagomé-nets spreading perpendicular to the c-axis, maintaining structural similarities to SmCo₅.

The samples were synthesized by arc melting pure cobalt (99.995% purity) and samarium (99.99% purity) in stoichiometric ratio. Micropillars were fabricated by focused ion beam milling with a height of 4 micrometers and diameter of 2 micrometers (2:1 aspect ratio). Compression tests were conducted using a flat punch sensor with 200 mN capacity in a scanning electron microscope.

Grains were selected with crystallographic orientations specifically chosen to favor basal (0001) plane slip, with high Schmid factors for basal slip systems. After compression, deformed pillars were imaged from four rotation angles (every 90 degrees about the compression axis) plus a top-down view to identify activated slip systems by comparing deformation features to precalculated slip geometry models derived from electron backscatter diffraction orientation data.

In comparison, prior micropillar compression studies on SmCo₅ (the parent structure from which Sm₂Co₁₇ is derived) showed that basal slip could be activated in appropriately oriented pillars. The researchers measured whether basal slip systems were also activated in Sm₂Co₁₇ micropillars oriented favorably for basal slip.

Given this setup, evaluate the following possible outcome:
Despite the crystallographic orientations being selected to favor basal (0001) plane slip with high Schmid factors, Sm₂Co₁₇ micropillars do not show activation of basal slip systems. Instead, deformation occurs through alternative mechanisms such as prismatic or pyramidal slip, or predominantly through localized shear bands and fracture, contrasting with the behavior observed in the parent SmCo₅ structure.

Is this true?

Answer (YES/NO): NO